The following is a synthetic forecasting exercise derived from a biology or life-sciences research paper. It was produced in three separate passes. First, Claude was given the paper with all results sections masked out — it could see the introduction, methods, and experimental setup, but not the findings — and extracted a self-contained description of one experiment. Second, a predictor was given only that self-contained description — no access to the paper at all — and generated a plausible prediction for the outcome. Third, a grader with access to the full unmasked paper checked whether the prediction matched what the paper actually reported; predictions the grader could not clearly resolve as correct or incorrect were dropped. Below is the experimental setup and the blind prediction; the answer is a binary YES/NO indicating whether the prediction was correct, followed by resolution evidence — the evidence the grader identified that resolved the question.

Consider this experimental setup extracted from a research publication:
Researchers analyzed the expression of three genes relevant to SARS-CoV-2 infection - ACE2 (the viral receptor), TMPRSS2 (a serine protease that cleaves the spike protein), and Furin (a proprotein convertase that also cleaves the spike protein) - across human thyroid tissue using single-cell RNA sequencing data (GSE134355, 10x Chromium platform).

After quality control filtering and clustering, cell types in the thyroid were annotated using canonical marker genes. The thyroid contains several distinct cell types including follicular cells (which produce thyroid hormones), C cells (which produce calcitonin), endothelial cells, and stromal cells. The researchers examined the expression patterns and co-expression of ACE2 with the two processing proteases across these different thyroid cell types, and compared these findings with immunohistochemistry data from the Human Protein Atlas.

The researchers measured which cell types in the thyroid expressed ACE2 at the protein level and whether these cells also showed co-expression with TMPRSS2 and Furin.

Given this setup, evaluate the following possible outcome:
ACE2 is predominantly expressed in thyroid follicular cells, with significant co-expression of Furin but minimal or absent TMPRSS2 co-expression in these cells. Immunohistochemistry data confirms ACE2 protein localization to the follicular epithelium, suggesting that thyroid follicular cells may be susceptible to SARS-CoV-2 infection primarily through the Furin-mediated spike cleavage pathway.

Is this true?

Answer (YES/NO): NO